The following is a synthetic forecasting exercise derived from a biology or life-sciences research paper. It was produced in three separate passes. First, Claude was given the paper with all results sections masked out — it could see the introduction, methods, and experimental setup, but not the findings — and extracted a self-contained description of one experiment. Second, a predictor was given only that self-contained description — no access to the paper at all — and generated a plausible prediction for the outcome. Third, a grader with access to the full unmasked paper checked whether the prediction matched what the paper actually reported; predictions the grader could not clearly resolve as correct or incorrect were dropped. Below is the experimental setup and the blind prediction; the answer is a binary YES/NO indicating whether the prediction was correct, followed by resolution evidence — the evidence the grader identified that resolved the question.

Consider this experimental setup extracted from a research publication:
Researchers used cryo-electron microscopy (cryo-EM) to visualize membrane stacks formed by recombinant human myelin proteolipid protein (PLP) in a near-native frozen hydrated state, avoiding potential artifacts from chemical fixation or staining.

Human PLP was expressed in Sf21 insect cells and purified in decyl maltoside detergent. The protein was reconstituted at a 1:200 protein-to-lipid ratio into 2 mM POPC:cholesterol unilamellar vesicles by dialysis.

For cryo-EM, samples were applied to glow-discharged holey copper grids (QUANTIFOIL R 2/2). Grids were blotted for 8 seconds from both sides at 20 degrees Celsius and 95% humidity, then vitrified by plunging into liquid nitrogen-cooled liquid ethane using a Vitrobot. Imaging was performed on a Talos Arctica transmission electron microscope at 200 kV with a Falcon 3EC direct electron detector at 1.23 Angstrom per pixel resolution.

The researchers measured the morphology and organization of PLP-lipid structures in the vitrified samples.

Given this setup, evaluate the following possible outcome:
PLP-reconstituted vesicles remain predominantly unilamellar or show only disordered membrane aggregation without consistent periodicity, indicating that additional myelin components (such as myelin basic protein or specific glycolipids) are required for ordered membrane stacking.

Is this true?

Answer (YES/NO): NO